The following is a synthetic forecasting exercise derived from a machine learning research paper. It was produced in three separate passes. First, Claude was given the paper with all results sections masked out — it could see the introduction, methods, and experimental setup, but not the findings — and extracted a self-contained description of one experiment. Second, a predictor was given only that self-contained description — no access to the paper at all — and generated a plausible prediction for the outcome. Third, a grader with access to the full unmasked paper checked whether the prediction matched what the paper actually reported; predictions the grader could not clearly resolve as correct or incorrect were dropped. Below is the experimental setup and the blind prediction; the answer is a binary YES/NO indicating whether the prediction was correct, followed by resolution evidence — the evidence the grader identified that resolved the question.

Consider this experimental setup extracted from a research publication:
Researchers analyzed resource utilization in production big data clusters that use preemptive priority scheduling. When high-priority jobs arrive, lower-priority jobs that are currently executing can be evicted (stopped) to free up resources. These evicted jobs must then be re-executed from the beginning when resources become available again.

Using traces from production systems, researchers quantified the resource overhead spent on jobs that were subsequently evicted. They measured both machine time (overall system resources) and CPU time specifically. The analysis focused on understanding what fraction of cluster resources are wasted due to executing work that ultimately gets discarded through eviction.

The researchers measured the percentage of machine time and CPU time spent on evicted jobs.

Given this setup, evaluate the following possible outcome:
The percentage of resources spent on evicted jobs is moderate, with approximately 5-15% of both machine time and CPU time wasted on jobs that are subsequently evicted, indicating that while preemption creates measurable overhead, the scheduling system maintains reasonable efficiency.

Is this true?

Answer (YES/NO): NO